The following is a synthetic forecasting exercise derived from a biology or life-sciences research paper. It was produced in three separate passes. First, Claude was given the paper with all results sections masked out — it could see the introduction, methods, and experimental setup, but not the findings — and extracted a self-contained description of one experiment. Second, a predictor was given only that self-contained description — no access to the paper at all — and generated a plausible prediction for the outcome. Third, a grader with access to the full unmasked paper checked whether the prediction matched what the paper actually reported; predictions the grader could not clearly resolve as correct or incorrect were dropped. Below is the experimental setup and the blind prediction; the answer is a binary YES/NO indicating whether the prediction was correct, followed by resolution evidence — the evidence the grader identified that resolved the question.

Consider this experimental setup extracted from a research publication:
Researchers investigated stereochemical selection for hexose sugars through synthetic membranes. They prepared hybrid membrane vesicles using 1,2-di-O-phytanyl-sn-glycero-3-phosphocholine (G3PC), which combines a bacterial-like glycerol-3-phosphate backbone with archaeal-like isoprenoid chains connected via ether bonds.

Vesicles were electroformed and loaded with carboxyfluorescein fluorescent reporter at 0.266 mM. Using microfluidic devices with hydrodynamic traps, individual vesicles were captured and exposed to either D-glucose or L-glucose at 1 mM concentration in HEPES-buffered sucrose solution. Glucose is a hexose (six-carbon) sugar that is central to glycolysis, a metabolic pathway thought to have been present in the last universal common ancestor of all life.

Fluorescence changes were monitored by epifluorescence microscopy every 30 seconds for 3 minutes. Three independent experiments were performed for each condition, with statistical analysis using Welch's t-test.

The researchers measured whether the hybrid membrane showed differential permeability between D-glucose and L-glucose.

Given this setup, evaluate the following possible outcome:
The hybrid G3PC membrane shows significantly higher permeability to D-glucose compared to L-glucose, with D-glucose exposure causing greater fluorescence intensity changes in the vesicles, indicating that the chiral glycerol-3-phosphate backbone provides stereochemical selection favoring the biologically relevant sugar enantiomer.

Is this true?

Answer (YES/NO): NO